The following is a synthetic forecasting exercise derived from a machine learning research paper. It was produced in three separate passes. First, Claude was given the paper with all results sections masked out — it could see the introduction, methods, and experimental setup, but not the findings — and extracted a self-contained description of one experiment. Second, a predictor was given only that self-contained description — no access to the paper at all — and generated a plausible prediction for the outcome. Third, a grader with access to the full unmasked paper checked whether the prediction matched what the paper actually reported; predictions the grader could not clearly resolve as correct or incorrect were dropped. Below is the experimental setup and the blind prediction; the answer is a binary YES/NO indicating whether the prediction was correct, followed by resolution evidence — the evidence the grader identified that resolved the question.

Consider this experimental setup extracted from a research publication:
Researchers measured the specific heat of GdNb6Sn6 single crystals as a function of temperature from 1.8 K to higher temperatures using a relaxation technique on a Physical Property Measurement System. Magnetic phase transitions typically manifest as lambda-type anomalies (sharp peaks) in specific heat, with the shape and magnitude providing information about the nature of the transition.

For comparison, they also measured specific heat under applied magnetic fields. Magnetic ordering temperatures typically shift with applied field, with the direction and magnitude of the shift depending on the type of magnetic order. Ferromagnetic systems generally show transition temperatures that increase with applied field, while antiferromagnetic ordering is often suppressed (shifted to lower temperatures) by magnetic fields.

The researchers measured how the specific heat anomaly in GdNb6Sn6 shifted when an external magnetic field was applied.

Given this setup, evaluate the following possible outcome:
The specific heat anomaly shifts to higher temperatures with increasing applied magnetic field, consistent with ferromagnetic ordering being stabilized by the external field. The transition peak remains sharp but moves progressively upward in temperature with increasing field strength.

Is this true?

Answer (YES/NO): NO